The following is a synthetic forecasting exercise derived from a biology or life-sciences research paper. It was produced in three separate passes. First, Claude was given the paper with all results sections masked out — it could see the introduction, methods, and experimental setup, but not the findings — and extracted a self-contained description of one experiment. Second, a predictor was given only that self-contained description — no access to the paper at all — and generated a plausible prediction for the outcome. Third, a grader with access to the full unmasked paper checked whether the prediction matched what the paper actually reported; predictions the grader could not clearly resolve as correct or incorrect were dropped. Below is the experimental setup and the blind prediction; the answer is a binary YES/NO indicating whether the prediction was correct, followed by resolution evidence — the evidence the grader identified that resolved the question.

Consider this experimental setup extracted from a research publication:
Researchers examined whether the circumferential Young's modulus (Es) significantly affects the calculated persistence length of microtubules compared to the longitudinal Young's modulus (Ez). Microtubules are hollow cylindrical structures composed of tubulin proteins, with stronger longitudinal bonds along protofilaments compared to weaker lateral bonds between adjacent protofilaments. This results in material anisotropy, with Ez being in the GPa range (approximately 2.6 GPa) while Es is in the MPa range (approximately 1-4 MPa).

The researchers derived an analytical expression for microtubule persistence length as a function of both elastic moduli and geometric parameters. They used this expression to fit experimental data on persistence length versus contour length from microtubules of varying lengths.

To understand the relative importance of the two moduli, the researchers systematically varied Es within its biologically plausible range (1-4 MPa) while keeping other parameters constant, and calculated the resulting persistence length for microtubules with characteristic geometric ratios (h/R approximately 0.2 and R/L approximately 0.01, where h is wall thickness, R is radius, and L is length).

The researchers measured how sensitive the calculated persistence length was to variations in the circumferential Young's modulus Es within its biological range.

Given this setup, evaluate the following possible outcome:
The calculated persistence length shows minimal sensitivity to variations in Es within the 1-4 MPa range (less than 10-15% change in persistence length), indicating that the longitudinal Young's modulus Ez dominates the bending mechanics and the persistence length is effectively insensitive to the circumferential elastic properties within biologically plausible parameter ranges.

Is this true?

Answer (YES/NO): YES